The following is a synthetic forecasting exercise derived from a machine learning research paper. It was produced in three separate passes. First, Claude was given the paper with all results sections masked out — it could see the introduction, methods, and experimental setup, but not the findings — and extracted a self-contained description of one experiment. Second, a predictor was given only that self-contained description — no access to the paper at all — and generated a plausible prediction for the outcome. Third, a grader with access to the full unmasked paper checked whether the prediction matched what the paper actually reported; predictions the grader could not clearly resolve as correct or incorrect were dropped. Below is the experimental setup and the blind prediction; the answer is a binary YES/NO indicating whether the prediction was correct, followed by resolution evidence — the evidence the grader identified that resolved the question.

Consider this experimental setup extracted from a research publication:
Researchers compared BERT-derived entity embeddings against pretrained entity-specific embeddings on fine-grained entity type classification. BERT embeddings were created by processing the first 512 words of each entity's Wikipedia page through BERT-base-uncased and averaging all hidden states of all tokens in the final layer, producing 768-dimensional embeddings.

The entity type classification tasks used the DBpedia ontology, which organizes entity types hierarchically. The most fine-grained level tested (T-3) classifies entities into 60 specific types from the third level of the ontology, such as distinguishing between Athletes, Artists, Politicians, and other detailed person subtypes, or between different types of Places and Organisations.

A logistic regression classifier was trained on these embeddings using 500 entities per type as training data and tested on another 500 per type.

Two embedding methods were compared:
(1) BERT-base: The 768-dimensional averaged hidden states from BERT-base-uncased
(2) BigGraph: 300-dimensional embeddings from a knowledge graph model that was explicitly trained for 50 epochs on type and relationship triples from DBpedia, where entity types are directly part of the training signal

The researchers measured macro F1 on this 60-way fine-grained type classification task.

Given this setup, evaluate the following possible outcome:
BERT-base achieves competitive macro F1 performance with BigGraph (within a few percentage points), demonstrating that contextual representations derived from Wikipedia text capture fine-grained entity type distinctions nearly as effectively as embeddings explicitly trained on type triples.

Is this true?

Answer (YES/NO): NO